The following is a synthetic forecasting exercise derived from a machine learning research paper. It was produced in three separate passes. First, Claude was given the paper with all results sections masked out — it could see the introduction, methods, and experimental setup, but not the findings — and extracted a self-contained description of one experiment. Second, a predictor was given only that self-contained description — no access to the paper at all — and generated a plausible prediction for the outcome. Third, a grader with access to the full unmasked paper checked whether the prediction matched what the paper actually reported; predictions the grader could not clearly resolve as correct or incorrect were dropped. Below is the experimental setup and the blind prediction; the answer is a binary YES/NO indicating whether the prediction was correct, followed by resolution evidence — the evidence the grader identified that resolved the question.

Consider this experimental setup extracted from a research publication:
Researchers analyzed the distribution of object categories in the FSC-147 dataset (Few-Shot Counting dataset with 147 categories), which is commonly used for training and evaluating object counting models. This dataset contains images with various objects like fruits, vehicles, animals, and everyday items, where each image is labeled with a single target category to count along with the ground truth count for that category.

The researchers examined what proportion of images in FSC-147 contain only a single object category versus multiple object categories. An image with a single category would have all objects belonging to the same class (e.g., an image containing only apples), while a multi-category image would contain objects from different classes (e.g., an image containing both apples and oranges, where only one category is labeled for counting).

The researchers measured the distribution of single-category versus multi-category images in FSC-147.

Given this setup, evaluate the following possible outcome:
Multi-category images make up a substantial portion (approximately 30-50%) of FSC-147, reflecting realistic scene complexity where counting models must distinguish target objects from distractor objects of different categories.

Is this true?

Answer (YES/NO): NO